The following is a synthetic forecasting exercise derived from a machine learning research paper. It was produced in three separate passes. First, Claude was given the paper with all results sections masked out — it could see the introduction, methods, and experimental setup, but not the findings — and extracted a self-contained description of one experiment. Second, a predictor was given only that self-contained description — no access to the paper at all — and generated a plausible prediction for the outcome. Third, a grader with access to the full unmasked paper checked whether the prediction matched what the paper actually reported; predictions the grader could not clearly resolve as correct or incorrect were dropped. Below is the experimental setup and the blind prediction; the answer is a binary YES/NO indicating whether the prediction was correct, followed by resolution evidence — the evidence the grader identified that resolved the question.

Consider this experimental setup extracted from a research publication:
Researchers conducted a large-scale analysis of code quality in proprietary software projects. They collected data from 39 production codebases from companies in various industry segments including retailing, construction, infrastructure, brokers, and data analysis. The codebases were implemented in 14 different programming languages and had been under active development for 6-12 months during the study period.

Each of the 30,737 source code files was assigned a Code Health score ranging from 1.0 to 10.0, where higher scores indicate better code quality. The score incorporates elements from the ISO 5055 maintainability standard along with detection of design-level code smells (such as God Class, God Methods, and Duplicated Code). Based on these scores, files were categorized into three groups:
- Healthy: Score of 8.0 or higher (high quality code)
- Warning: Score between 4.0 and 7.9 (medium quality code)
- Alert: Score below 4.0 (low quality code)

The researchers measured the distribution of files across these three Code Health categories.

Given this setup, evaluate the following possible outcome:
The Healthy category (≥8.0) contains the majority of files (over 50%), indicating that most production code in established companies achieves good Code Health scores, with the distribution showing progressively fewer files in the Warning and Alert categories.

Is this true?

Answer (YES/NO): YES